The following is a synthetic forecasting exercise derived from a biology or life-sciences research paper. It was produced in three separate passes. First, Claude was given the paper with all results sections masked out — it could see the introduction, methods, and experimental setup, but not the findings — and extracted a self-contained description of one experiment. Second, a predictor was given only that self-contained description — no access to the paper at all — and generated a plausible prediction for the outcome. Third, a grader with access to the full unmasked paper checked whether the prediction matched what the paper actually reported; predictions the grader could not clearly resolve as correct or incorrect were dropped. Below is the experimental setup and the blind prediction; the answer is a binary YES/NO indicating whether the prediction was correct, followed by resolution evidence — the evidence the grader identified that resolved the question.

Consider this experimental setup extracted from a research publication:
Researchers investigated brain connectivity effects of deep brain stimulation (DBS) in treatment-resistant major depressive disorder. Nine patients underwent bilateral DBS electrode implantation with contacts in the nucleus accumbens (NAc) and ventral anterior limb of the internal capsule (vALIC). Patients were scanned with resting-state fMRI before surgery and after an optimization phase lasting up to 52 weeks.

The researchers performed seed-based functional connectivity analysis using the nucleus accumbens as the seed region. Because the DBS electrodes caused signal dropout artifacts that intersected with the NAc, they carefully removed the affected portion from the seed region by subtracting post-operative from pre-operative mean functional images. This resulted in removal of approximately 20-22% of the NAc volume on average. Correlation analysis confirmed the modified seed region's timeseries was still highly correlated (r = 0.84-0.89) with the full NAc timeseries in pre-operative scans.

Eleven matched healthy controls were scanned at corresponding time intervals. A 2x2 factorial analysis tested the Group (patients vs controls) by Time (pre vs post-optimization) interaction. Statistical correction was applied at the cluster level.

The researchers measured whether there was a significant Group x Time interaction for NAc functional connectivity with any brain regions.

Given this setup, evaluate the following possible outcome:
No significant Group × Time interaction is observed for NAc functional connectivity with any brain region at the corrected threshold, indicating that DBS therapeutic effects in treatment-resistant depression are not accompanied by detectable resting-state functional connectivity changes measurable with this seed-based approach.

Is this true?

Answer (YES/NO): NO